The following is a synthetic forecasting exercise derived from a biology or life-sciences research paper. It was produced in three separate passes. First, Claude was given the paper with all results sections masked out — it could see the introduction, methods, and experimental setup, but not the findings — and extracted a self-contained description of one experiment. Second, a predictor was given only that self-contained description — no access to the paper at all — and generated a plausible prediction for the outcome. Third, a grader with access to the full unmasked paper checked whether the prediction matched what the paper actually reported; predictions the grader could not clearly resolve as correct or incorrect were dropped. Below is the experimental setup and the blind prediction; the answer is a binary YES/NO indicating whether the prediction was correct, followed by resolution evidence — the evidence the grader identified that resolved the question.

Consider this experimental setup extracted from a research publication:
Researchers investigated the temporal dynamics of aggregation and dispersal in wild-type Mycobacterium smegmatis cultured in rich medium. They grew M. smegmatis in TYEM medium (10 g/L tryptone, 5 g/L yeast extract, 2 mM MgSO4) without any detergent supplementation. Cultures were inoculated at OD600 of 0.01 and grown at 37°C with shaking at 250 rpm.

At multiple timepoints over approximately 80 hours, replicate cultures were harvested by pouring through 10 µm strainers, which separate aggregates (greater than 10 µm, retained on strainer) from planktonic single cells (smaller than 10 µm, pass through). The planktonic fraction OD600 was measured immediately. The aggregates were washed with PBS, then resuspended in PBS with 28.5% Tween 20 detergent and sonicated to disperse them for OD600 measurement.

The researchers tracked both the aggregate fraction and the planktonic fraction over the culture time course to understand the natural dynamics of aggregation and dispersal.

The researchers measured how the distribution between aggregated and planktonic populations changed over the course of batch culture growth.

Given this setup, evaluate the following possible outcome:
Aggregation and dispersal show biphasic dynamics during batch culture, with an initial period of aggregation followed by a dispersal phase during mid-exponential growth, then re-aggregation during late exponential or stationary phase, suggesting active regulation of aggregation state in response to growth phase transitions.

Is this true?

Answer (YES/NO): NO